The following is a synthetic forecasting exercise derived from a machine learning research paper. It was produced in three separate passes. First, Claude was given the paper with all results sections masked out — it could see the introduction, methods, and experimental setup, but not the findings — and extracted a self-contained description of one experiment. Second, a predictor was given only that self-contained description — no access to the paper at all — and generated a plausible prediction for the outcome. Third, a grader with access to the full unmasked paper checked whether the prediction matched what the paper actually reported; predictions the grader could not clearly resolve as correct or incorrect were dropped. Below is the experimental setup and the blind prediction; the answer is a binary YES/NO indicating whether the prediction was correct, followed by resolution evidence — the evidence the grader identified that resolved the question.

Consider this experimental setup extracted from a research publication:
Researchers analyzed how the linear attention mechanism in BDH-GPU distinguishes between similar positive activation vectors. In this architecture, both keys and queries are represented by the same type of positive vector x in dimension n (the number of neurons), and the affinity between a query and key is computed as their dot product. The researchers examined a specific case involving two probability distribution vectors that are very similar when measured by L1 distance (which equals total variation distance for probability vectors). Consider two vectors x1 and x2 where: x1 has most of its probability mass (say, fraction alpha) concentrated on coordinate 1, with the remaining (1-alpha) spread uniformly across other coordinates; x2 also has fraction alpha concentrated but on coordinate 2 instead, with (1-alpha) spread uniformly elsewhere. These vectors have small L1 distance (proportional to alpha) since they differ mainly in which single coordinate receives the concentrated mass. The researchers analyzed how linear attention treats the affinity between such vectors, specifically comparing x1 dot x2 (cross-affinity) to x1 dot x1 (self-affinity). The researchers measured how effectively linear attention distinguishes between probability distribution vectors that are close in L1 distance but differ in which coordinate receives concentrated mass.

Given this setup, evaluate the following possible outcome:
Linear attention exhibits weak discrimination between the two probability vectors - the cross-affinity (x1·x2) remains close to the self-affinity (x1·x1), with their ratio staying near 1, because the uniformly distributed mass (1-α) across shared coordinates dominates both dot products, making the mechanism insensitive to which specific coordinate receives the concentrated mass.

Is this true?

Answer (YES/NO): NO